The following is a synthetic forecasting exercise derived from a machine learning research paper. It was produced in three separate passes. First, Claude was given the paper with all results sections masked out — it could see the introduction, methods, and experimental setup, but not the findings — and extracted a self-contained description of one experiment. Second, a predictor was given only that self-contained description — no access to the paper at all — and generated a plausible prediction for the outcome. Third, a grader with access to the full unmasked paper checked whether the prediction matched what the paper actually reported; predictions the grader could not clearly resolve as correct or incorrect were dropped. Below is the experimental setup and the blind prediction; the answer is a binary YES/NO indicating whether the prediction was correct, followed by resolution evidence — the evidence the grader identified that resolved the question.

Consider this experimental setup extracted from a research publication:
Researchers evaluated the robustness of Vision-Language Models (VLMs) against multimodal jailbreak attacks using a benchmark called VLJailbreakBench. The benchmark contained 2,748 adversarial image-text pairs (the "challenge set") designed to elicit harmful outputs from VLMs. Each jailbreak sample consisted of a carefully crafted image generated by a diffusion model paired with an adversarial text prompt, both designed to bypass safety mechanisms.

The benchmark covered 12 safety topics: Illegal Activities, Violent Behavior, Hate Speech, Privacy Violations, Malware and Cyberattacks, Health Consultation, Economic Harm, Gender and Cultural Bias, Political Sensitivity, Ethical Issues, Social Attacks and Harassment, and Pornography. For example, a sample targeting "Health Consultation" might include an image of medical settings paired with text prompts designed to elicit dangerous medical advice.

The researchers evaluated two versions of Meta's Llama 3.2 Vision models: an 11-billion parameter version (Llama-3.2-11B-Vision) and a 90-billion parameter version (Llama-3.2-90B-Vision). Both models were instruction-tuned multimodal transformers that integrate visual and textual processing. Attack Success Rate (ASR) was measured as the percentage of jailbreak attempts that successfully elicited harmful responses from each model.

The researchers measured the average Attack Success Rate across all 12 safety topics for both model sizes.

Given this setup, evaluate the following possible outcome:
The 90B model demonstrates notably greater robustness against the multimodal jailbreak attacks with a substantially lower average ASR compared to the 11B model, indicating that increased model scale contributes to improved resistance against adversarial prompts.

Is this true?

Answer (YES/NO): NO